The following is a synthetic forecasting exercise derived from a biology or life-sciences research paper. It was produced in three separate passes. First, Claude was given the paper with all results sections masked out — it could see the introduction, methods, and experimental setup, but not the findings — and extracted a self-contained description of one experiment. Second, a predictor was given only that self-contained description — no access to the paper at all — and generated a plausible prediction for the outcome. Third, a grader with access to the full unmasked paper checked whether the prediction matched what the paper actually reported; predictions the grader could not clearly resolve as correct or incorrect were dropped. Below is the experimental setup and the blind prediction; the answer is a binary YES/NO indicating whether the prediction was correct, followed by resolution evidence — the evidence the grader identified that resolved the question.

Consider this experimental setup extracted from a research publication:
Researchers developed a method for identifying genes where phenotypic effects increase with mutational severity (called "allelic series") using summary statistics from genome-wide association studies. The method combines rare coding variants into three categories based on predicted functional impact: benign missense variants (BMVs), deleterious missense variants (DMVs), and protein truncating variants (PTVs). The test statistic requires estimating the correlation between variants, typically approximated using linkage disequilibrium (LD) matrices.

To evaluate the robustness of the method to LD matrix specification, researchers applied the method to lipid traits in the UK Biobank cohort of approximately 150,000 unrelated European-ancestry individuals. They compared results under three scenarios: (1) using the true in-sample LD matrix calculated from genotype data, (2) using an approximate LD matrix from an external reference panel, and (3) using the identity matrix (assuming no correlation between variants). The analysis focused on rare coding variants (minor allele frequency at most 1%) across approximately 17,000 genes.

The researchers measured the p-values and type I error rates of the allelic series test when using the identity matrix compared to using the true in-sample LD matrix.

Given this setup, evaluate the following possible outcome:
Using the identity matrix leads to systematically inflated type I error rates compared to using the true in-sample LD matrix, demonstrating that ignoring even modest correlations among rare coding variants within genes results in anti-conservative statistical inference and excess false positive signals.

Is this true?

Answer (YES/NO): NO